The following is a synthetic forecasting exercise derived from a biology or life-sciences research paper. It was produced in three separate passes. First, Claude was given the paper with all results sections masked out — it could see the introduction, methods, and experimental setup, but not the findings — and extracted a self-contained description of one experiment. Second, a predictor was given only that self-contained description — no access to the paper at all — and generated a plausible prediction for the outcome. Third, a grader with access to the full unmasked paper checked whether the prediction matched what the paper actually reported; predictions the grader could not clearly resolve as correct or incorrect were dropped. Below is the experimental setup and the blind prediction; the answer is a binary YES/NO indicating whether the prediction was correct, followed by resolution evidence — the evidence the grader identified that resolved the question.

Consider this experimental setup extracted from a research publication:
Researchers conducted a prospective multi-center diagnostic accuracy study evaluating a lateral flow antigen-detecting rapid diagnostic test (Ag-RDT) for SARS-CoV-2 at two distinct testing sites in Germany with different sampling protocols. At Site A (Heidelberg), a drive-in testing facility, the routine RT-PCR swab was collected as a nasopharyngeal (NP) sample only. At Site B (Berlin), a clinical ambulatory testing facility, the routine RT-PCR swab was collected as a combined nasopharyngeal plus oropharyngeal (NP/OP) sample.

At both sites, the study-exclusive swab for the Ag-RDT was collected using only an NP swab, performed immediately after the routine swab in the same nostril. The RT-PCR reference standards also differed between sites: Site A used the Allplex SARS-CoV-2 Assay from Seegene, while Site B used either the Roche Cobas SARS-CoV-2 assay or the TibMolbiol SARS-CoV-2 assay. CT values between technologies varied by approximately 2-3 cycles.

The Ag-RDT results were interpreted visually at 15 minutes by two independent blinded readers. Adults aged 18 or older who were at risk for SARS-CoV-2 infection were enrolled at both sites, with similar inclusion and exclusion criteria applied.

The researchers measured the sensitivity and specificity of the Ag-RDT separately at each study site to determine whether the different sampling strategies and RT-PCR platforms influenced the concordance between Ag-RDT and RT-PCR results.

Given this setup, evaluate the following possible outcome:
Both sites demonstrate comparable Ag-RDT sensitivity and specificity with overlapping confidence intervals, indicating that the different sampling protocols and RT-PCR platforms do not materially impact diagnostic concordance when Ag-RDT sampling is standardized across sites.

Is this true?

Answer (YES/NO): NO